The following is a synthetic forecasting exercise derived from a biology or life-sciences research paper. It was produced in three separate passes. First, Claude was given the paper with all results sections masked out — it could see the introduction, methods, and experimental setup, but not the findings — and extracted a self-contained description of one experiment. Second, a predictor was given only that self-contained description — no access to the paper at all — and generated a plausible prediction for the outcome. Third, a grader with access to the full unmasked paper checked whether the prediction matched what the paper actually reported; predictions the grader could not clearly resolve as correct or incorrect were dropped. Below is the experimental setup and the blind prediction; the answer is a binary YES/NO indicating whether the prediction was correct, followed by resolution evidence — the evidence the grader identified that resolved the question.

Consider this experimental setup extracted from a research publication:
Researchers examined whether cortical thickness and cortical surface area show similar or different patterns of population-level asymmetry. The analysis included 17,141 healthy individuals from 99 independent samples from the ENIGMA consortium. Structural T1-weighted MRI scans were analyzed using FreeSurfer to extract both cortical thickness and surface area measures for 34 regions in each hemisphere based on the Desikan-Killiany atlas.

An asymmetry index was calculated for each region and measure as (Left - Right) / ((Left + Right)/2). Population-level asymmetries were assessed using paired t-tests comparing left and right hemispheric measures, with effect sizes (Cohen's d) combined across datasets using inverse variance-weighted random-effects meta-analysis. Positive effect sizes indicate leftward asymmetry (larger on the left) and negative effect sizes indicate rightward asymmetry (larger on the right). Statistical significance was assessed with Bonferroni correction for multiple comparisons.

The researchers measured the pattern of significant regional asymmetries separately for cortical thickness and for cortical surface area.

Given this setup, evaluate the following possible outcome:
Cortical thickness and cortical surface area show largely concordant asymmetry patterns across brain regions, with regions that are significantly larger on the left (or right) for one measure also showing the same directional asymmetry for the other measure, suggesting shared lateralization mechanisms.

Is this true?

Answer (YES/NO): NO